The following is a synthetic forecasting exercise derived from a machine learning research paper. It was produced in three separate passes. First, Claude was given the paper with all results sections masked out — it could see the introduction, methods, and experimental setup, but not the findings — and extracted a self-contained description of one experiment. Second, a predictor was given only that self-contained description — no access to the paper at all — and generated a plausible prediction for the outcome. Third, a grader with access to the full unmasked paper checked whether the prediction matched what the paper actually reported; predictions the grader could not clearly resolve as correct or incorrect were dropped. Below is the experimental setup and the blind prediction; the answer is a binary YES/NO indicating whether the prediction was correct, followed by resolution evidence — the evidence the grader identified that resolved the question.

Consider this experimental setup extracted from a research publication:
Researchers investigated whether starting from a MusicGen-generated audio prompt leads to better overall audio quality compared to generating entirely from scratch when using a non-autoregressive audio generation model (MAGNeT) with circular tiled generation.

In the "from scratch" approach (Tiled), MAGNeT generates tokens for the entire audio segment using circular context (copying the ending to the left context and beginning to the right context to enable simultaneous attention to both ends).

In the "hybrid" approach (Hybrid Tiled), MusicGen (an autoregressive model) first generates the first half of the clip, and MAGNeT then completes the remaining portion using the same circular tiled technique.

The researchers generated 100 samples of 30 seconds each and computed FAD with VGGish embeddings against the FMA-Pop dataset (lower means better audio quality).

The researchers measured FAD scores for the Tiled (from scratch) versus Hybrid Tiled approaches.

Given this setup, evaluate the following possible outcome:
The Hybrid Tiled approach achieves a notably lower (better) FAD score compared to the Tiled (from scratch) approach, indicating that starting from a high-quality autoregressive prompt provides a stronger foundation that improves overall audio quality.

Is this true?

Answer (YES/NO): YES